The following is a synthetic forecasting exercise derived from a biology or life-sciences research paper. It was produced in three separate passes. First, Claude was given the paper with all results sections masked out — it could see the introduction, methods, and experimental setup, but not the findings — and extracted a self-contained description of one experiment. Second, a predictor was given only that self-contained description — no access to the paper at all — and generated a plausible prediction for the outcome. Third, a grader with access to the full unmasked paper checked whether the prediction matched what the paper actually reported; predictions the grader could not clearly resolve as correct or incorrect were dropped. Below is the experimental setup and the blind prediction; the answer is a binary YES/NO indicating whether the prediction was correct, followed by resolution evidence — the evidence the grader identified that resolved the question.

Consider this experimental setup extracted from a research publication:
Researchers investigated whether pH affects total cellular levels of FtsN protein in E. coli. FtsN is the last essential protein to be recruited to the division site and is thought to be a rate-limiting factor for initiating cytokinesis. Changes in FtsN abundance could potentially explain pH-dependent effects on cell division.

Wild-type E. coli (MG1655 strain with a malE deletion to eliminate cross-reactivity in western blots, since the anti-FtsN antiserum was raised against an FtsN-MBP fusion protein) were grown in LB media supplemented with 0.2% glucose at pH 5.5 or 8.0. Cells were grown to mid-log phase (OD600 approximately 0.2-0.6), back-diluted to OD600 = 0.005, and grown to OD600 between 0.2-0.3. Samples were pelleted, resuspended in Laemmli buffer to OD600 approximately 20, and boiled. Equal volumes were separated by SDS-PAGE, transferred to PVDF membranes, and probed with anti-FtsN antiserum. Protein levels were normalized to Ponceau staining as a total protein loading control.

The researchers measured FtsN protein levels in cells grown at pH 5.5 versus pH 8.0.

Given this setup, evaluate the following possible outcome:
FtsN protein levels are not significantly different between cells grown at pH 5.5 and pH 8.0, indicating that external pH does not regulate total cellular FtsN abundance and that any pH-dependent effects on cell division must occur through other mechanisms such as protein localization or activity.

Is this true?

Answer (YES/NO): YES